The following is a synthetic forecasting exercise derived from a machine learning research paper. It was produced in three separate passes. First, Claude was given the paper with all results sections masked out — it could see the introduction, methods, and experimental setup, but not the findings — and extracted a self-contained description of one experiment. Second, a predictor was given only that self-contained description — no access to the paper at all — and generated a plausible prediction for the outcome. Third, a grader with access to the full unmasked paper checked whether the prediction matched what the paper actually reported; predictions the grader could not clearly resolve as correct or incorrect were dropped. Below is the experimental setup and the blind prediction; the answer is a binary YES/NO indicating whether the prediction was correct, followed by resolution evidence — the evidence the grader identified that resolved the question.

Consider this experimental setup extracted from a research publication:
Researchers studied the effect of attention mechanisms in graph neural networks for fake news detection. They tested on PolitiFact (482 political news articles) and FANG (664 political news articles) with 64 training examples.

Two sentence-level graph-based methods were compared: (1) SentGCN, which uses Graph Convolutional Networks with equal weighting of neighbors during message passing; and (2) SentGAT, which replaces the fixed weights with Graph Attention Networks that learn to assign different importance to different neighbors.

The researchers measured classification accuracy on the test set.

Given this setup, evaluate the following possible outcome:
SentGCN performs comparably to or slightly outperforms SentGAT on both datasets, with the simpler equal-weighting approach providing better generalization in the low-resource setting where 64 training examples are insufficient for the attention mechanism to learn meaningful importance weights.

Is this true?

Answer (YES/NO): NO